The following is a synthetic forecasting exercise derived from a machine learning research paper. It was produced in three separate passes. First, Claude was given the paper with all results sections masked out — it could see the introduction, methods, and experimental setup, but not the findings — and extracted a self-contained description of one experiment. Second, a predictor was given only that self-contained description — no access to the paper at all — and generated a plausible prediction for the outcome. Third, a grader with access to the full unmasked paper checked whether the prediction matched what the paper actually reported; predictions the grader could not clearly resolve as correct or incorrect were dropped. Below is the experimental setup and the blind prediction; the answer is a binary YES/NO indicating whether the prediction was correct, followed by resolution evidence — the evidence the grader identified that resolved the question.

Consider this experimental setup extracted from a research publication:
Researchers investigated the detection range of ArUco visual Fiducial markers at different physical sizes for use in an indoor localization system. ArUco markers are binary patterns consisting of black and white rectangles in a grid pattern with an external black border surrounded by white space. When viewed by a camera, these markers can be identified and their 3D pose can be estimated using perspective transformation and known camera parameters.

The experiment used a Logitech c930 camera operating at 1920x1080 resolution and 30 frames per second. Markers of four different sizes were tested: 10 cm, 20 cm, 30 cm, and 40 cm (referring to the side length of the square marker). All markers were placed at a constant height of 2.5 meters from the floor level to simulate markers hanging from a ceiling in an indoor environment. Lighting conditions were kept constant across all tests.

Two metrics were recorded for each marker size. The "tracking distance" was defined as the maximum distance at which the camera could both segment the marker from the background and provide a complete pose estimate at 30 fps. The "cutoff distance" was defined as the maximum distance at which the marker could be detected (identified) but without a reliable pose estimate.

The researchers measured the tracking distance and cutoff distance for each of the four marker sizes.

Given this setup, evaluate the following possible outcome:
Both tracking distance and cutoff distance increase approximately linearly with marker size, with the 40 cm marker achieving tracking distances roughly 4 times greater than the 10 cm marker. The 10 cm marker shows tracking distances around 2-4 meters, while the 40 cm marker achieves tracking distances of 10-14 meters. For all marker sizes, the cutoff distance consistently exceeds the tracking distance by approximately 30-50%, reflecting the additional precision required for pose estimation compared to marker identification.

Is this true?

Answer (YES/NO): NO